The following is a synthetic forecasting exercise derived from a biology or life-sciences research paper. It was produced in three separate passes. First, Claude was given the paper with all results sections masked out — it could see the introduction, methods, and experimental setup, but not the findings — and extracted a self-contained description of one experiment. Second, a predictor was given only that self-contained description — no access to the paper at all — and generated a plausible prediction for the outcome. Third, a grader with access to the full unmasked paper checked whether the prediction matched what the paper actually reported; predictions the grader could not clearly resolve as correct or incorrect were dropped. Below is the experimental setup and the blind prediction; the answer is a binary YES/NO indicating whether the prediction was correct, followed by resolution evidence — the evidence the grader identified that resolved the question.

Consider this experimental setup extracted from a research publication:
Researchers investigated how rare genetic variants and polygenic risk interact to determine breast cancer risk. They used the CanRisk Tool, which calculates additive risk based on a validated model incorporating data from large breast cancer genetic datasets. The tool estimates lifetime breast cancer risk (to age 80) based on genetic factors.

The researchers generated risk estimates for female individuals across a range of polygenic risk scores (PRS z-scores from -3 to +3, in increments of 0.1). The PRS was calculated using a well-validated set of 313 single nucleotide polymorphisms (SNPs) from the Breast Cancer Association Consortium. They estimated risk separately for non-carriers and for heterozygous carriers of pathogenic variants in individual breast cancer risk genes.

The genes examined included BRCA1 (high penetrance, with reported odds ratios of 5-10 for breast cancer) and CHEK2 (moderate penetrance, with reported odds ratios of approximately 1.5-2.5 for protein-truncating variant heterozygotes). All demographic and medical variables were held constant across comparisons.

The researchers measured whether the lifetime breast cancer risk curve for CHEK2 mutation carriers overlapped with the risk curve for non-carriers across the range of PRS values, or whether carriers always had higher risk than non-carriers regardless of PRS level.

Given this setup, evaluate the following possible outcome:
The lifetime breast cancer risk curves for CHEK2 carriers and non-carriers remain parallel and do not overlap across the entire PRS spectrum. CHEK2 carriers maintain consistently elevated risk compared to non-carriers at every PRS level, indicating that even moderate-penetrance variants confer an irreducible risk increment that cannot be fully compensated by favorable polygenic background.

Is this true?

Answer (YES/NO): NO